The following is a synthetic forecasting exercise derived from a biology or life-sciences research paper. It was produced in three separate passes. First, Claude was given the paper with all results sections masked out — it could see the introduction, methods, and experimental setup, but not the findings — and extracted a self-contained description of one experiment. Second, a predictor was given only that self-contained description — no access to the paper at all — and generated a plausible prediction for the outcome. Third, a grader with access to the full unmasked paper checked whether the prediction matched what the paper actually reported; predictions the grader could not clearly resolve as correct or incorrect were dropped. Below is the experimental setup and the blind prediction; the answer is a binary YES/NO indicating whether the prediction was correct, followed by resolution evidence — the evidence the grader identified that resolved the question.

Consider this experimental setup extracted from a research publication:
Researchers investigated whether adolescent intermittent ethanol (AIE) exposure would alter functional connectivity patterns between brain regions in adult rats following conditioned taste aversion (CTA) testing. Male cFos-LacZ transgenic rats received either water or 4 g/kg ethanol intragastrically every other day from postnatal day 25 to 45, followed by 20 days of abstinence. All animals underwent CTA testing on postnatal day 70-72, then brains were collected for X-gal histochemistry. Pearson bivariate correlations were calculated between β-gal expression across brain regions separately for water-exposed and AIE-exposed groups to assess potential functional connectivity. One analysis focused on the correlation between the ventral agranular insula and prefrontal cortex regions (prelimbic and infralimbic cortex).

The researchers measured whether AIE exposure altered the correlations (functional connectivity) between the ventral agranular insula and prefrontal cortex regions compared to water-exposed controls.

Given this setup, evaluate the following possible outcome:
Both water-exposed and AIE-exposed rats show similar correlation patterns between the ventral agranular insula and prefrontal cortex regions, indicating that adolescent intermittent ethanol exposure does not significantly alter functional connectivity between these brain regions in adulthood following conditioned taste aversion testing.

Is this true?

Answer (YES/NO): NO